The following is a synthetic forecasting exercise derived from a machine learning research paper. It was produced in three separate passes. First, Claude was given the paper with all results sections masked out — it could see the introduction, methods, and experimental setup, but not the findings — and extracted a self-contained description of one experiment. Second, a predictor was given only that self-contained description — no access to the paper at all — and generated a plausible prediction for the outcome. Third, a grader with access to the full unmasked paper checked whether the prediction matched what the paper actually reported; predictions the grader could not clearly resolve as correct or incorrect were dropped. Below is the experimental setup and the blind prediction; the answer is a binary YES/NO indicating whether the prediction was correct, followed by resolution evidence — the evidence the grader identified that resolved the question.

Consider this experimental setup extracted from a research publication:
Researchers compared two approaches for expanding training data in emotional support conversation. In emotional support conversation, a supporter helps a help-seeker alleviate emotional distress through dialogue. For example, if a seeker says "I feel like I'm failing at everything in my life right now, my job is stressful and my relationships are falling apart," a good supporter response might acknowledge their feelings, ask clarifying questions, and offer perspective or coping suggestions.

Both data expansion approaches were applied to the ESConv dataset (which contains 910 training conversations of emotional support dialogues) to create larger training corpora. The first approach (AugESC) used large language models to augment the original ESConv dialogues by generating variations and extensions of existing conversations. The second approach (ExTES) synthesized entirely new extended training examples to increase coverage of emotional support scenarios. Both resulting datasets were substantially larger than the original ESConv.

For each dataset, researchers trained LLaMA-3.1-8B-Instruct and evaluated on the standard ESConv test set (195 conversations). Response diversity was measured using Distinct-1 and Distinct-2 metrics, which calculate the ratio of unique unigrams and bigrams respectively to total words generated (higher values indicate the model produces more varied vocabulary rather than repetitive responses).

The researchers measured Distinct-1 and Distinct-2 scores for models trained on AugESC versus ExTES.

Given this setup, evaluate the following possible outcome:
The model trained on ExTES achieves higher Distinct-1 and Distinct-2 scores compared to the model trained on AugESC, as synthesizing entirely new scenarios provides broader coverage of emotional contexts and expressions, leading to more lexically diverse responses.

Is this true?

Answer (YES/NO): YES